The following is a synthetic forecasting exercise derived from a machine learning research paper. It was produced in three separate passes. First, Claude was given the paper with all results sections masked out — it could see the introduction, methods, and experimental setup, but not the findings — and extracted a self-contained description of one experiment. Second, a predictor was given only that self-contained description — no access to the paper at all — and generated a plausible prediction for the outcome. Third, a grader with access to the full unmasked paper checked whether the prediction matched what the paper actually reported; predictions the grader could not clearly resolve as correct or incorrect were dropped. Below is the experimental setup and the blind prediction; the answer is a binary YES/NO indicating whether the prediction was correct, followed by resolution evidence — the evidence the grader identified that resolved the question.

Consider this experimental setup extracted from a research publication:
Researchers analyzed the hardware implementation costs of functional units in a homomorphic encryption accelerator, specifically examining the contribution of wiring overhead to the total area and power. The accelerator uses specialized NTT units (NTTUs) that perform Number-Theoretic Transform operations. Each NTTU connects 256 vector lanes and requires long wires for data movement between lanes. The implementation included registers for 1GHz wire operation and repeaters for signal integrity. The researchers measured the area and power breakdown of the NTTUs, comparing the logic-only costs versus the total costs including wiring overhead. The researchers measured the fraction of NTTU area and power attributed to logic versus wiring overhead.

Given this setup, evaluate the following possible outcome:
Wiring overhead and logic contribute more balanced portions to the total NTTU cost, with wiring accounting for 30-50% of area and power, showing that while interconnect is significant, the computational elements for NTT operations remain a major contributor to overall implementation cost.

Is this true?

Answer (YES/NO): NO